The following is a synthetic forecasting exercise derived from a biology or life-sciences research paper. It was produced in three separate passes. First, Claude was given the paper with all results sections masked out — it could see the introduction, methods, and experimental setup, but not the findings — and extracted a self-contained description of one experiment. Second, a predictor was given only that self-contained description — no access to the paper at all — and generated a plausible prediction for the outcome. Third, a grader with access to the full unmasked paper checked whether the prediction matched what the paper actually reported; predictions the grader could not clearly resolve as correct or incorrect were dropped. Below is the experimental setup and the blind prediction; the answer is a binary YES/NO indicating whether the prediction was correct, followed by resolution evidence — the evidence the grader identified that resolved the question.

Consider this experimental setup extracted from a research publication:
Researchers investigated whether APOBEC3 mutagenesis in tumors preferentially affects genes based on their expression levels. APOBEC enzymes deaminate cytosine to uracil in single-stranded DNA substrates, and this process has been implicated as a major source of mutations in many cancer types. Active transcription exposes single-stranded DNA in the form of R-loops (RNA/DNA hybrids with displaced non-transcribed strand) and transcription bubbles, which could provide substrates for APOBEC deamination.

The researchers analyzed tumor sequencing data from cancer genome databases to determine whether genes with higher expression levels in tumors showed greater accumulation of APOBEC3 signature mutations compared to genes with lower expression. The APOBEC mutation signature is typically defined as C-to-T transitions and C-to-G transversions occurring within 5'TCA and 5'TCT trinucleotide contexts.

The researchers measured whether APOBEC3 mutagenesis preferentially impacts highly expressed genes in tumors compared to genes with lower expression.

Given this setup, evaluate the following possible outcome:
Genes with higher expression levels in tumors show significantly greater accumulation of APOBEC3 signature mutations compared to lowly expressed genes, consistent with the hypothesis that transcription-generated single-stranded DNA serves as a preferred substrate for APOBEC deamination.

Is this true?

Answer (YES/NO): NO